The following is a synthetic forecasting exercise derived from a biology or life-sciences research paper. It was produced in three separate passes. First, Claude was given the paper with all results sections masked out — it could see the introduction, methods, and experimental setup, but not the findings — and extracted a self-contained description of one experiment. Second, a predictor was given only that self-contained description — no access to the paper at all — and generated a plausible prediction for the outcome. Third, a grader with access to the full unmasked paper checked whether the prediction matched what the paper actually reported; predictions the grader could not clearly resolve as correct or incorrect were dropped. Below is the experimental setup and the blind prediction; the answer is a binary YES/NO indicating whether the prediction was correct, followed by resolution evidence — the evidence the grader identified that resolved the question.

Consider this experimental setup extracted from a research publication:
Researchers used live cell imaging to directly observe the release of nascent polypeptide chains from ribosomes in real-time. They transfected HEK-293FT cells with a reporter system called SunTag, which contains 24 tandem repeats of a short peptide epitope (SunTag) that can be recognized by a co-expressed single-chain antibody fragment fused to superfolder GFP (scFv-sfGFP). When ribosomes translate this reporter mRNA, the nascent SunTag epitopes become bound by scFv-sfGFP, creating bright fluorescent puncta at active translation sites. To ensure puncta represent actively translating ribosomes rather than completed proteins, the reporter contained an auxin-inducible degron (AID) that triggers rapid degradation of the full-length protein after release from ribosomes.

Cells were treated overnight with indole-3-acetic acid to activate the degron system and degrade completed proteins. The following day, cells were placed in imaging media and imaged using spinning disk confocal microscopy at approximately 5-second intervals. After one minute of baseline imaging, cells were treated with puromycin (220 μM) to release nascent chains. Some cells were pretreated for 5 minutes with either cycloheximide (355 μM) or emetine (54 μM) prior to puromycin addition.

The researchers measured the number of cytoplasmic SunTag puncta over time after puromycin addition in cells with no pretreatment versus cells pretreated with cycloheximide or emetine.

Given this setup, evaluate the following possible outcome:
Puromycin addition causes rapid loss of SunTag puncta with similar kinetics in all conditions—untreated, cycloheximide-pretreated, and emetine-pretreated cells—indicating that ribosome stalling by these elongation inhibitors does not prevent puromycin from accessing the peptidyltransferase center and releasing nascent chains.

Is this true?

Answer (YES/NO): NO